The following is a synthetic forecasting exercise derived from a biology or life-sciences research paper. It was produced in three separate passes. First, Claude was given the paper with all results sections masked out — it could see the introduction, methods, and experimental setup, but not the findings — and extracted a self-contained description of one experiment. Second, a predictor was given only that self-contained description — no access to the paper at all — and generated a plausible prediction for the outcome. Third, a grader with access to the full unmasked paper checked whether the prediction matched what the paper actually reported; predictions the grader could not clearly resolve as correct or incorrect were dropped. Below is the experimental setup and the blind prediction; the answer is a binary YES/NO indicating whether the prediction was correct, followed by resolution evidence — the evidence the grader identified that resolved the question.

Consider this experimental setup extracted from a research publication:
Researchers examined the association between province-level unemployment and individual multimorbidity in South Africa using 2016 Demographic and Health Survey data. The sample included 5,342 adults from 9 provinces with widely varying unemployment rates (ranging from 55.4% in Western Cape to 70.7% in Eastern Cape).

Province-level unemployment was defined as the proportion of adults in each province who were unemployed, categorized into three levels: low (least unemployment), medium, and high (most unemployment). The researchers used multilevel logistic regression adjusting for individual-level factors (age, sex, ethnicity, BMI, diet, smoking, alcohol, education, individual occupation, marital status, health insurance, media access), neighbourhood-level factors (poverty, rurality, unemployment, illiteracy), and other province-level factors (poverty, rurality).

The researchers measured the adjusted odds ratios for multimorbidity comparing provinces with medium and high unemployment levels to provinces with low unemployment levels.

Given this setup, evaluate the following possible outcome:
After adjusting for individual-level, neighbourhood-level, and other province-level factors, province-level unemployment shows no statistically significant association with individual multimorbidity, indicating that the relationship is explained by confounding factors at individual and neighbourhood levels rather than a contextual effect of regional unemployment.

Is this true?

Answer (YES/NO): NO